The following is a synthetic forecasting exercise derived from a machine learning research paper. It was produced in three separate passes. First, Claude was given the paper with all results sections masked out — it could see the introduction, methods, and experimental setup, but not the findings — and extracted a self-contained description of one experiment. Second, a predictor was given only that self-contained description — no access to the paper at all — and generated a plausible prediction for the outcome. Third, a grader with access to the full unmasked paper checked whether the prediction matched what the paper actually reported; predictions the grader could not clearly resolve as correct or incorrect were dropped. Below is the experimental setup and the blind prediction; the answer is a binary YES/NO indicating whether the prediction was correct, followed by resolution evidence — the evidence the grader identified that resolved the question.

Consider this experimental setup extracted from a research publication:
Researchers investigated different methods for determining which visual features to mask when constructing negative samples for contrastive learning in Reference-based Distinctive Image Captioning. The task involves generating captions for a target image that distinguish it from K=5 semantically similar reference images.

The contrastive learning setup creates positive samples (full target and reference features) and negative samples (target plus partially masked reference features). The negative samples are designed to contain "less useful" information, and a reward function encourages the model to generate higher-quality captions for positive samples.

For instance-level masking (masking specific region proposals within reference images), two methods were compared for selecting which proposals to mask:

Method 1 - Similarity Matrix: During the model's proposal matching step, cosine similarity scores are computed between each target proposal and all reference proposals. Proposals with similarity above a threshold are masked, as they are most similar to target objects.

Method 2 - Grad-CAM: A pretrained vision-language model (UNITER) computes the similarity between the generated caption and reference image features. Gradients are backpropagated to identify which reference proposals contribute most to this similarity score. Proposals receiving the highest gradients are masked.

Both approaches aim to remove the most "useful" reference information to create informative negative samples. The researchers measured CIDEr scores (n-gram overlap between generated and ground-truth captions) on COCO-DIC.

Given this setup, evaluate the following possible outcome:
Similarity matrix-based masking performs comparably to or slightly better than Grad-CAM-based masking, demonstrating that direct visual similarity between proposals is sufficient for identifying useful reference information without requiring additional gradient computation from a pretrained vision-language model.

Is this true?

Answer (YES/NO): YES